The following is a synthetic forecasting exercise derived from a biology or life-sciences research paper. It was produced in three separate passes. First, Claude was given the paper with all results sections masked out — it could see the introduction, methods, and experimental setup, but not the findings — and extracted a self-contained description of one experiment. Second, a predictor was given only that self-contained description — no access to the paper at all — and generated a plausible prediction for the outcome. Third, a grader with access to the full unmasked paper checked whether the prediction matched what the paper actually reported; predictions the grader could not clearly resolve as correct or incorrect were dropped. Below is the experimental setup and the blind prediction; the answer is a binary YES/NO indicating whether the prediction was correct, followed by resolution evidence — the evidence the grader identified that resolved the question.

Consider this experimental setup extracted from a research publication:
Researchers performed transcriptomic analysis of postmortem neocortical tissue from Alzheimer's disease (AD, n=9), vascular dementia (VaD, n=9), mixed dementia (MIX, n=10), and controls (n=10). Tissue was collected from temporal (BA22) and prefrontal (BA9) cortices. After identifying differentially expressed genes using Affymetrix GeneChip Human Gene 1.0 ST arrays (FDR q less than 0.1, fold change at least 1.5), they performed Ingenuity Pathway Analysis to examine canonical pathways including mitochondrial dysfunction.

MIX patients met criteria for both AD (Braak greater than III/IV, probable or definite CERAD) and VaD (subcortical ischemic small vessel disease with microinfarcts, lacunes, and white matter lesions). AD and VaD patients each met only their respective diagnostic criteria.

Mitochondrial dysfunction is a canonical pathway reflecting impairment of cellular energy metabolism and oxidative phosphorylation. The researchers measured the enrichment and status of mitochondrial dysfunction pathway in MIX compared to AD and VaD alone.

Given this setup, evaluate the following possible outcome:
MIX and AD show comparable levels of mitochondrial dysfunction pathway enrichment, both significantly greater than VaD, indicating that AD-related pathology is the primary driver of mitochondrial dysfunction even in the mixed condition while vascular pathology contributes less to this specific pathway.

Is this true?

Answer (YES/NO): NO